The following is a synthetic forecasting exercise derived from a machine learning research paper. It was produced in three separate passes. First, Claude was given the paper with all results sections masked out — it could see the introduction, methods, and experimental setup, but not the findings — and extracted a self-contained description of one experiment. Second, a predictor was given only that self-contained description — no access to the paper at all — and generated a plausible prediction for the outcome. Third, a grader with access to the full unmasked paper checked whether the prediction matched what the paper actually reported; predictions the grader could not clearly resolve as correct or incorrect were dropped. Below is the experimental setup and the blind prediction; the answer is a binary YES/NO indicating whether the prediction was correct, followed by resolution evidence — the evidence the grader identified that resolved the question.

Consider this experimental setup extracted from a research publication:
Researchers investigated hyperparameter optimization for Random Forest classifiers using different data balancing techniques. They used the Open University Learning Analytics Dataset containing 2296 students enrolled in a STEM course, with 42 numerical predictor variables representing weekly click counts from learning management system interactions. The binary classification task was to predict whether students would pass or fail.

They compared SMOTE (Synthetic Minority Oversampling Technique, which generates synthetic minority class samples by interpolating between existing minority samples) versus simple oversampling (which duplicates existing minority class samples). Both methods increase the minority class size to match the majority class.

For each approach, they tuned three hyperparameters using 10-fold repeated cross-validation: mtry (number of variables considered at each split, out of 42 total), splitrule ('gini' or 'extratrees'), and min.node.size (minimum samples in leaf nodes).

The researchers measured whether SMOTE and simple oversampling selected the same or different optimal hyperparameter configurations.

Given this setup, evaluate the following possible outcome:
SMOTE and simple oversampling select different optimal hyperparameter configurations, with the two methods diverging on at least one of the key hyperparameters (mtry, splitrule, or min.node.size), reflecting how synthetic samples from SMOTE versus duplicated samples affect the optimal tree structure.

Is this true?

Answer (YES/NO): NO